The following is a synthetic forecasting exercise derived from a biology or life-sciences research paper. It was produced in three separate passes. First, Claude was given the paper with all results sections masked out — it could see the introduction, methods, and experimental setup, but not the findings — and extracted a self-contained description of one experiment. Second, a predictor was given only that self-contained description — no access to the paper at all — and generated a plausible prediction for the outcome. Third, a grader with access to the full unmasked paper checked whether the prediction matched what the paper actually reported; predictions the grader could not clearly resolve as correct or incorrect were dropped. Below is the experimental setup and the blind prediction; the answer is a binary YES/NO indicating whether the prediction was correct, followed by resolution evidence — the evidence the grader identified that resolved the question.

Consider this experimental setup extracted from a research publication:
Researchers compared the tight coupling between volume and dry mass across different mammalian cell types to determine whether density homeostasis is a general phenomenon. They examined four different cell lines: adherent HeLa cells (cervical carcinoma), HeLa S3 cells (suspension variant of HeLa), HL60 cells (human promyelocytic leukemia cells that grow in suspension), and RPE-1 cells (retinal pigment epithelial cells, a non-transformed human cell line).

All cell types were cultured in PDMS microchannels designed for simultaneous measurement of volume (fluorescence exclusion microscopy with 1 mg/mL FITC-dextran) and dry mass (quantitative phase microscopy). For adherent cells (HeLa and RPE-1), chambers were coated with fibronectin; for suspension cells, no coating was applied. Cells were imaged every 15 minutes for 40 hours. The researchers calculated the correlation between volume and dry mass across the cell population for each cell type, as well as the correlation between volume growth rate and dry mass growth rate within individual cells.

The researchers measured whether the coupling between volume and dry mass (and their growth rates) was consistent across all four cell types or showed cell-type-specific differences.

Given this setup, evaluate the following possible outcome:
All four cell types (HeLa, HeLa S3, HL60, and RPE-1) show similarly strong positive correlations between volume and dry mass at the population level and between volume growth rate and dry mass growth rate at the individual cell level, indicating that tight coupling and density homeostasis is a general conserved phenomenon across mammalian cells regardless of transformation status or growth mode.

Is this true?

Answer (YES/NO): NO